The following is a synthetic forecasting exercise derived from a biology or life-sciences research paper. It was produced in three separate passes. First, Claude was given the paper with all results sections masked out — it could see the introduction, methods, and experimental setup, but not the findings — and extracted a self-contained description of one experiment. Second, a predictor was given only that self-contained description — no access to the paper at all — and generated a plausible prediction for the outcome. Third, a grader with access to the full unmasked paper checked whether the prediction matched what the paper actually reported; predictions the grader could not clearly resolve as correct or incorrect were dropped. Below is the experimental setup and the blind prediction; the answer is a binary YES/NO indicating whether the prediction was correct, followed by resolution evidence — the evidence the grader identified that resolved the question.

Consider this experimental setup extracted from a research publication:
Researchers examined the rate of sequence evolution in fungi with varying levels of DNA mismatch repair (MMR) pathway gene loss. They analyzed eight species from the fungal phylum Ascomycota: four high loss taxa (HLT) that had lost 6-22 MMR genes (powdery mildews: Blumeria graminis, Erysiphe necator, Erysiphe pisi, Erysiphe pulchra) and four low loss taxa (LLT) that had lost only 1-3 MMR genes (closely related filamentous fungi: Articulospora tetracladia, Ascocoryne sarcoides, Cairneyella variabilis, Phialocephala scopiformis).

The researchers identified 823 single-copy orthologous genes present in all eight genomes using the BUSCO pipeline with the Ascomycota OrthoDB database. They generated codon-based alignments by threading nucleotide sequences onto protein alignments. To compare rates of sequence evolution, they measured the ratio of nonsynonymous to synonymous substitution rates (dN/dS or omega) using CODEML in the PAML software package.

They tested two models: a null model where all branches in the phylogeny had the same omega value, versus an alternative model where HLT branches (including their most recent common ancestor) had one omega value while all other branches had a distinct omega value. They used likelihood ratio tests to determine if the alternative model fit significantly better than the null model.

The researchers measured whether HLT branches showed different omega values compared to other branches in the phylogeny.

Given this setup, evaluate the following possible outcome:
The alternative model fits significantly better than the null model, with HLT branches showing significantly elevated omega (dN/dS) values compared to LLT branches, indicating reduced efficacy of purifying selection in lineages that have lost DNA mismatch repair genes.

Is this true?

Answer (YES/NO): YES